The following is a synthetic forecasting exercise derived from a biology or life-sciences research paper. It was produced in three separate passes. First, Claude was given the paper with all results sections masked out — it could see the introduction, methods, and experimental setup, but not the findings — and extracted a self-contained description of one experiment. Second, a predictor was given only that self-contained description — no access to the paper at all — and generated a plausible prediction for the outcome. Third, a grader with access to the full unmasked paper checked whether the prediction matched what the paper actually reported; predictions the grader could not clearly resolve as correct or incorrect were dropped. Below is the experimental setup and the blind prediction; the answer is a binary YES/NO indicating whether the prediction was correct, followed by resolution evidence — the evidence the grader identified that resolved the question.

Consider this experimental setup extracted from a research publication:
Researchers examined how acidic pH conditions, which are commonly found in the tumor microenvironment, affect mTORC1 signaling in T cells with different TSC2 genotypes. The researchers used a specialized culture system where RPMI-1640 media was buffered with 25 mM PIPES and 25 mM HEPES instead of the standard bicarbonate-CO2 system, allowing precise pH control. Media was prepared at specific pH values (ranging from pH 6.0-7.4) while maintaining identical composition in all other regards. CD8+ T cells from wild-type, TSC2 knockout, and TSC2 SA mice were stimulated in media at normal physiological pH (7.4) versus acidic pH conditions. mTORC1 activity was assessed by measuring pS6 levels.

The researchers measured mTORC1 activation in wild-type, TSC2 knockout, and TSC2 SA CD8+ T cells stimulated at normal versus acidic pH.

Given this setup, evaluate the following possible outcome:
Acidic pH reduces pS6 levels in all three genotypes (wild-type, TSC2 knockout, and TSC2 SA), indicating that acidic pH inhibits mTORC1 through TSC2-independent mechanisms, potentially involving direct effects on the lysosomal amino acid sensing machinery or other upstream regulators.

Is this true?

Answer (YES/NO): NO